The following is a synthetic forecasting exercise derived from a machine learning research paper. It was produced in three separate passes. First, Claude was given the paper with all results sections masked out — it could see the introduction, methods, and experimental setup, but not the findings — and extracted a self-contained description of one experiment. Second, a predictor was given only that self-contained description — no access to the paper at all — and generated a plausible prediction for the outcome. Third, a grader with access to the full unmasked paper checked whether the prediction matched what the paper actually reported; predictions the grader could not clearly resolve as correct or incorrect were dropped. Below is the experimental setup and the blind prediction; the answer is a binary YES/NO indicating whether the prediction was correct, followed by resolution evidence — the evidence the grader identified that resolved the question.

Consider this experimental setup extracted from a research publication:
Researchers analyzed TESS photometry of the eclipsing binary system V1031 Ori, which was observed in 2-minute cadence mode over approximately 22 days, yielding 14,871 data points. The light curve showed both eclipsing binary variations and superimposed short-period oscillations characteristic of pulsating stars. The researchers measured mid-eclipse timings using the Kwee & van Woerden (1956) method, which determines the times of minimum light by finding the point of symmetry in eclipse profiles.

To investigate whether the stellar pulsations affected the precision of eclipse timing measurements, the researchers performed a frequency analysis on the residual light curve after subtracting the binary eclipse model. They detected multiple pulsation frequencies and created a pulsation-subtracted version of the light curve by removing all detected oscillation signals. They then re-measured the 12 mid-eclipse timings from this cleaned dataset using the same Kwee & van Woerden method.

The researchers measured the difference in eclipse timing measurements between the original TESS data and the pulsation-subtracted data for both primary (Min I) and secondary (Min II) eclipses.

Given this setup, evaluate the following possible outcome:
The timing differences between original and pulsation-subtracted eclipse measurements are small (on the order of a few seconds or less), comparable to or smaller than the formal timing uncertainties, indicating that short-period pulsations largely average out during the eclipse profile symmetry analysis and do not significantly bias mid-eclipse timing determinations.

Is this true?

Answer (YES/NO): NO